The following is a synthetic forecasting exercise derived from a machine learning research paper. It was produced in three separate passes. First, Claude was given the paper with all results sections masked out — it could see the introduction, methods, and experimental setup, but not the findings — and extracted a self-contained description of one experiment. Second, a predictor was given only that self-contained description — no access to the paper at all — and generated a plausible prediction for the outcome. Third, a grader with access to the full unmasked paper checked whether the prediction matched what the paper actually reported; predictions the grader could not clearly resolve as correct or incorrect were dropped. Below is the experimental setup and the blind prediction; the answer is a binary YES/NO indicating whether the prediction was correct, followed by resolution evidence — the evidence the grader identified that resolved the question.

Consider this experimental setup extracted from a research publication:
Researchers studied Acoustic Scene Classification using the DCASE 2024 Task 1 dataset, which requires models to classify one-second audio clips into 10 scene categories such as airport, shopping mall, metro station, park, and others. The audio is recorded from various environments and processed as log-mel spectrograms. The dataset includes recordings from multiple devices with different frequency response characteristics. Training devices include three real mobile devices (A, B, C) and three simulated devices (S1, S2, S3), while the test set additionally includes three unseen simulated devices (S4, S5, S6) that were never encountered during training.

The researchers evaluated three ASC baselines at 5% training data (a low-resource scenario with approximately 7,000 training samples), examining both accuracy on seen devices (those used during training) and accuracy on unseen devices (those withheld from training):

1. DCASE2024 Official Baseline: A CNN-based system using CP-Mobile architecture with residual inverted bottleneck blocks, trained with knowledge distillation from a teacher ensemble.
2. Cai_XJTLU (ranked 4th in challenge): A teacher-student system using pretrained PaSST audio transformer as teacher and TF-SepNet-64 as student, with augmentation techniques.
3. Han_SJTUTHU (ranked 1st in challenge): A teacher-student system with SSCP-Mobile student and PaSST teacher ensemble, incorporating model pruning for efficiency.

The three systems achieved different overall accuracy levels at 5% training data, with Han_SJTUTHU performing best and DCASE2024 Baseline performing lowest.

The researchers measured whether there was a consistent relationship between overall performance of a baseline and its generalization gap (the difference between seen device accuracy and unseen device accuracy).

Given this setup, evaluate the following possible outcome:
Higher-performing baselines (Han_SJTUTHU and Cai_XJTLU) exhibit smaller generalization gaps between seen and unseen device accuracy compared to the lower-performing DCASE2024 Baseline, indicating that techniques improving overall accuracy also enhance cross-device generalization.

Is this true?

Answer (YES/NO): NO